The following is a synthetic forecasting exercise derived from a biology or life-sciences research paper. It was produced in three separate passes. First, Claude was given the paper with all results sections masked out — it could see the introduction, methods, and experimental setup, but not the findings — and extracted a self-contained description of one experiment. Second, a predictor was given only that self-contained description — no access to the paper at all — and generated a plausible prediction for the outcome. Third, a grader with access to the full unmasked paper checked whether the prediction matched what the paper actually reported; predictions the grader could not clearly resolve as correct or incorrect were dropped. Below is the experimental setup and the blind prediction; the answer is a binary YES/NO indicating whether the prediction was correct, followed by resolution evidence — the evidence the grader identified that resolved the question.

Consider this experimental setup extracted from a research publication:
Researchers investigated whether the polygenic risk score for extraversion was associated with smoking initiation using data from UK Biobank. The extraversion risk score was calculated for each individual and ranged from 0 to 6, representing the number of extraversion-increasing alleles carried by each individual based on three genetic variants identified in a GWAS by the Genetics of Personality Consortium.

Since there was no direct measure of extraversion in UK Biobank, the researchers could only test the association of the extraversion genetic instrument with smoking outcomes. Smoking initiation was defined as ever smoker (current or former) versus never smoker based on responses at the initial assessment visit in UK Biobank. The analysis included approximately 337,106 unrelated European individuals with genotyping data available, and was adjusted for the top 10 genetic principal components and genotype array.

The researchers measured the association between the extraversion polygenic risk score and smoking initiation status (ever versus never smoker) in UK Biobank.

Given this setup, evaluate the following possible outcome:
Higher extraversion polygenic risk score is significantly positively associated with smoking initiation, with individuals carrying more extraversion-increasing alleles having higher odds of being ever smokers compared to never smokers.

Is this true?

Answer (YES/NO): YES